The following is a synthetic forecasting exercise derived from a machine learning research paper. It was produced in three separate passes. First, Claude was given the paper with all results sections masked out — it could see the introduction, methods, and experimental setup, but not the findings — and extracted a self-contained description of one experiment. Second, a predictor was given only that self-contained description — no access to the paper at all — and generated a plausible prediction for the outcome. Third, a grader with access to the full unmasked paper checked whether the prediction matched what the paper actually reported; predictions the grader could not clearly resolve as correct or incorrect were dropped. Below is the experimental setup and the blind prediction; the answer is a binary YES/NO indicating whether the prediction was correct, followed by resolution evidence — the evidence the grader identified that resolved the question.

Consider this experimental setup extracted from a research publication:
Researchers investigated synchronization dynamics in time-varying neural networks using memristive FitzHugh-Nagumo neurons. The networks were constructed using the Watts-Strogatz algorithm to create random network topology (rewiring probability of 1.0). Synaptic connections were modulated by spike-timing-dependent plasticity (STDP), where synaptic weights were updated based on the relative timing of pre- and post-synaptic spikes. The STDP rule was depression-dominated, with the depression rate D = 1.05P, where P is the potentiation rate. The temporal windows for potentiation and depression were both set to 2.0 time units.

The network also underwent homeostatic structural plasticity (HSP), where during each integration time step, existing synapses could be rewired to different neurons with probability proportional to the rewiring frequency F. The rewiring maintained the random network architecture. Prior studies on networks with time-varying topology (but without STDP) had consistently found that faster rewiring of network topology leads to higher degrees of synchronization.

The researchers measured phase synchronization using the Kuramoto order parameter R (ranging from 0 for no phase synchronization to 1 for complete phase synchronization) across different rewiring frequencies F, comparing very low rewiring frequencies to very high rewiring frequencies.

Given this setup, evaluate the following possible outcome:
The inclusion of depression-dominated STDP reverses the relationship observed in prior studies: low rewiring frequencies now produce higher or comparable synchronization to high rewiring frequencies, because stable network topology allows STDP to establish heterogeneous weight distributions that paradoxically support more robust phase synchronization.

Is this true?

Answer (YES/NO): NO